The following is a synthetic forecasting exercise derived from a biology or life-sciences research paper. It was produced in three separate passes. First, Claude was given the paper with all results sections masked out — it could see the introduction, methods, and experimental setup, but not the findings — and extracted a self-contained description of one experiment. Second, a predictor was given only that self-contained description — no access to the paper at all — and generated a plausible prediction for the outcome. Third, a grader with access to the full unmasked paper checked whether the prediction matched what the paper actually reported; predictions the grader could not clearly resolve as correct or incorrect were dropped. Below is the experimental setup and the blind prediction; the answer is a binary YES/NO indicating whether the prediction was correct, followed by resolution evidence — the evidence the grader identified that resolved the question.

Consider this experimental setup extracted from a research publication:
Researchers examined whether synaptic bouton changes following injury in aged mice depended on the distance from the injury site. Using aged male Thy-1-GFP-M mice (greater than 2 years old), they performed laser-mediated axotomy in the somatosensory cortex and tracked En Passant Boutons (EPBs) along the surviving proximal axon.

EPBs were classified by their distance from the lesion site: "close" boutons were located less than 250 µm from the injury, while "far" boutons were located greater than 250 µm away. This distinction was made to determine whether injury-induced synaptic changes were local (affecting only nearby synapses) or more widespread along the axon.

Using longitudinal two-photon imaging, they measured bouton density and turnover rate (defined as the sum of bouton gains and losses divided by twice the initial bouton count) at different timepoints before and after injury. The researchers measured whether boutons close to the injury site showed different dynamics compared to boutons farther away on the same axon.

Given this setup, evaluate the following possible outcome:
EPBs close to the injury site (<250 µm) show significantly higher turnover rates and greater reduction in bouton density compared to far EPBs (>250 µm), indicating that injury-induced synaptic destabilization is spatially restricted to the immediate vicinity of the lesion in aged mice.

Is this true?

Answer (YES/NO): YES